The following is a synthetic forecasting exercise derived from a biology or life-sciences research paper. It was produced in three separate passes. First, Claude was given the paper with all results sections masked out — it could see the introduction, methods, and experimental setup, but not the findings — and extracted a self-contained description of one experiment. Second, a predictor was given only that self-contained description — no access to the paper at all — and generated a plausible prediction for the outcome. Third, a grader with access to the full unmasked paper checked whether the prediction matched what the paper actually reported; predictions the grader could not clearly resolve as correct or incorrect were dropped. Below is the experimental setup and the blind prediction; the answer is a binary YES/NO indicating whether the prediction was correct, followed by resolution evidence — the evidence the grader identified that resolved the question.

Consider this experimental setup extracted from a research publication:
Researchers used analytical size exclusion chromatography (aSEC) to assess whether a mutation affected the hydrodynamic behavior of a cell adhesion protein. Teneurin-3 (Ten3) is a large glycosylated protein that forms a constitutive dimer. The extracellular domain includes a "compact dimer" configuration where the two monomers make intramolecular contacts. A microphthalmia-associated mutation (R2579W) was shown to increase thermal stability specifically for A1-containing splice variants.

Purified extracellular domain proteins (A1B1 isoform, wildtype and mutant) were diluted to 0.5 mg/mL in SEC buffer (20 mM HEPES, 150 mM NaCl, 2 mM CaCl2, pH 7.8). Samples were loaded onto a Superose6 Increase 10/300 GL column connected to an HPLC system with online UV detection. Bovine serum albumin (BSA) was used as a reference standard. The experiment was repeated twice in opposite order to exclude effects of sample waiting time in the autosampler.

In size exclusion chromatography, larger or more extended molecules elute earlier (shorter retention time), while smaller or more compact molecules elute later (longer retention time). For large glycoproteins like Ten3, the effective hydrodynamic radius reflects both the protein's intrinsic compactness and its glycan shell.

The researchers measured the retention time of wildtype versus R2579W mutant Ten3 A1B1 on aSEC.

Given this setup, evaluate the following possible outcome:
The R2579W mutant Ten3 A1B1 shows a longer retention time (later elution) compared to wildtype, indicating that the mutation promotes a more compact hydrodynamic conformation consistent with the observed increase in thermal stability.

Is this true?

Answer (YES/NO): YES